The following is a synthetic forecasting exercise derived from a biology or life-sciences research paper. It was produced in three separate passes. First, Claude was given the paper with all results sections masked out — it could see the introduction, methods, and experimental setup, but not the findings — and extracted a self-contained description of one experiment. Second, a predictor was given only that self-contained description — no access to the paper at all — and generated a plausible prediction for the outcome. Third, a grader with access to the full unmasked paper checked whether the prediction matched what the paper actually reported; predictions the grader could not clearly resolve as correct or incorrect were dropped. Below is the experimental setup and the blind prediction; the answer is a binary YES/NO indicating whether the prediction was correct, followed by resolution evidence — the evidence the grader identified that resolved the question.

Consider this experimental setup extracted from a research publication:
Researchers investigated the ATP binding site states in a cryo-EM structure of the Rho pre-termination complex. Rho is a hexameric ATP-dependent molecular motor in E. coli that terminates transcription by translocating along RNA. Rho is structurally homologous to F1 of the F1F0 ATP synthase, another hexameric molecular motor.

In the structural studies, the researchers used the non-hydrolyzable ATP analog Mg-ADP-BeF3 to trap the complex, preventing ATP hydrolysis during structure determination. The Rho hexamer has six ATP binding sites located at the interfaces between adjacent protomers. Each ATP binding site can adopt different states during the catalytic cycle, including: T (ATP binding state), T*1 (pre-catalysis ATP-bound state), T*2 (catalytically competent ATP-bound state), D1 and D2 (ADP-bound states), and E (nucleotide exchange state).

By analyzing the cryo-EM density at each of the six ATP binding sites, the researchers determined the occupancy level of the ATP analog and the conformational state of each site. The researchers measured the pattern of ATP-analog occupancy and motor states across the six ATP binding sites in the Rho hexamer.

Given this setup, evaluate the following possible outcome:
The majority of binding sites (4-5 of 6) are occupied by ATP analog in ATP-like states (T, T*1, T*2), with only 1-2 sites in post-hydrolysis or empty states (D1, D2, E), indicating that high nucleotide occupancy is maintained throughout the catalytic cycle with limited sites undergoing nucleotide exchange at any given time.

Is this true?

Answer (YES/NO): NO